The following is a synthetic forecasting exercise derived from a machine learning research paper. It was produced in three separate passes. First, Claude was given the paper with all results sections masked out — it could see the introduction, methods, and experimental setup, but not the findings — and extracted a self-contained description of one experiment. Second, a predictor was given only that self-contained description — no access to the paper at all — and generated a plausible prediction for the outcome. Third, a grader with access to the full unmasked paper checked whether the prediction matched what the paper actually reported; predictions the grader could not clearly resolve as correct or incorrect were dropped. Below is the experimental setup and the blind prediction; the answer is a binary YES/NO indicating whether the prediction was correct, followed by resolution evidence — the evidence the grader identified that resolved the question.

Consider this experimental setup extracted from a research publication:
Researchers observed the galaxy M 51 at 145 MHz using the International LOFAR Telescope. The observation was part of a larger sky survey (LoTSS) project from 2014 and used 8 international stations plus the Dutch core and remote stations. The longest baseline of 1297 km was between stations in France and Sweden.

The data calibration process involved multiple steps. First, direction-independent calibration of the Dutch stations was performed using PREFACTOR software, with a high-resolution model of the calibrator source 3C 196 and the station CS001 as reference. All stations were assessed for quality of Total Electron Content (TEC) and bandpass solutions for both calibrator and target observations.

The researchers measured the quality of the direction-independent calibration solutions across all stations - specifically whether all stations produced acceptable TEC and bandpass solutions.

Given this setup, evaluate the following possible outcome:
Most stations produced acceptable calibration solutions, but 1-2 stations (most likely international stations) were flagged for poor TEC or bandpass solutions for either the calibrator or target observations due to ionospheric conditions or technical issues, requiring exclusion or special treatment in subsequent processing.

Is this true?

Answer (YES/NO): NO